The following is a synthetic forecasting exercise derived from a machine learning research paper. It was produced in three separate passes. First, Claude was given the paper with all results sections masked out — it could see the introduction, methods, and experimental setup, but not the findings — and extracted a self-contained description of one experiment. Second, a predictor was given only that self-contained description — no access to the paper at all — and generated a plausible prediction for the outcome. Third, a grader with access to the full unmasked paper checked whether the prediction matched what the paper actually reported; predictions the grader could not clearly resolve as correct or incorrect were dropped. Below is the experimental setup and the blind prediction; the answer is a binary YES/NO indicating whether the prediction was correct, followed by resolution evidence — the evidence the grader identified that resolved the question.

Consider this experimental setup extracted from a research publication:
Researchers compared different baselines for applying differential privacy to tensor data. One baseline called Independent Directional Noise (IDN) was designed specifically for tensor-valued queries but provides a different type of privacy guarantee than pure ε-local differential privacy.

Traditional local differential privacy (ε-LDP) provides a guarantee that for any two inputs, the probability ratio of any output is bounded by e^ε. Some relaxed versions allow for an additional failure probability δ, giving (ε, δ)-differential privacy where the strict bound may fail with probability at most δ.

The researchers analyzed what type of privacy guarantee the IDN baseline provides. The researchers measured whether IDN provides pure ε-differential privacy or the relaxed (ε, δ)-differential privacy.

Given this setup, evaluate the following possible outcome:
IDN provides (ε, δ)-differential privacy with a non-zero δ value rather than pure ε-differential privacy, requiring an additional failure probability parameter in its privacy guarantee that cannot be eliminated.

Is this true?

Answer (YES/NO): YES